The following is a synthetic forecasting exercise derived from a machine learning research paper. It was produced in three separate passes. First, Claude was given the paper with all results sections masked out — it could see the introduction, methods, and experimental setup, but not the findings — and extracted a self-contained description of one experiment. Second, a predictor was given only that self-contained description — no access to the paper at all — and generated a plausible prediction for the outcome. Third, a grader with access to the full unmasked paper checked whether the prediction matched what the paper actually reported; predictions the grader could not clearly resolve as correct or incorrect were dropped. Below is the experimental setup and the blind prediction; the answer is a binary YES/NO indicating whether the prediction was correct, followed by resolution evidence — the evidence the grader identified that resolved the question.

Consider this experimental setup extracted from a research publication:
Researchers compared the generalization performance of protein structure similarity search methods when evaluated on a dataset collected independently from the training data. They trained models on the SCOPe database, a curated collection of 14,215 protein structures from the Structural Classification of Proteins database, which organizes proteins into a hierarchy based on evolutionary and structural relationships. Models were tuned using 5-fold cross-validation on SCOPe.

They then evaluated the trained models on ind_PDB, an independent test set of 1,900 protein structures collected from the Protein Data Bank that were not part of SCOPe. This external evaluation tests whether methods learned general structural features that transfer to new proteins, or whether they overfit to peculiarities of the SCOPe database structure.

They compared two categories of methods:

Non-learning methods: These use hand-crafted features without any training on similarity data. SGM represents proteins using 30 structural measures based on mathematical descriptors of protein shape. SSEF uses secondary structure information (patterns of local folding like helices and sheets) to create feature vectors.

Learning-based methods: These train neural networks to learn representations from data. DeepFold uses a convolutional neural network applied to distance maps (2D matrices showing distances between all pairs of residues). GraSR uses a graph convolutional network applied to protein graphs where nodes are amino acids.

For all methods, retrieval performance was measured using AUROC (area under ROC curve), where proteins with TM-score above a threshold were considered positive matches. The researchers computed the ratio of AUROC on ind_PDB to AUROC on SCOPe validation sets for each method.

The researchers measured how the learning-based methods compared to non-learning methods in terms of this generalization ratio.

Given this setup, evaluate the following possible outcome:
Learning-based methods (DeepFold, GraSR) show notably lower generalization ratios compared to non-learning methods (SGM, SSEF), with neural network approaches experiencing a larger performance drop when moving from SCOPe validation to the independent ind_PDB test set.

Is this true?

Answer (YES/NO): NO